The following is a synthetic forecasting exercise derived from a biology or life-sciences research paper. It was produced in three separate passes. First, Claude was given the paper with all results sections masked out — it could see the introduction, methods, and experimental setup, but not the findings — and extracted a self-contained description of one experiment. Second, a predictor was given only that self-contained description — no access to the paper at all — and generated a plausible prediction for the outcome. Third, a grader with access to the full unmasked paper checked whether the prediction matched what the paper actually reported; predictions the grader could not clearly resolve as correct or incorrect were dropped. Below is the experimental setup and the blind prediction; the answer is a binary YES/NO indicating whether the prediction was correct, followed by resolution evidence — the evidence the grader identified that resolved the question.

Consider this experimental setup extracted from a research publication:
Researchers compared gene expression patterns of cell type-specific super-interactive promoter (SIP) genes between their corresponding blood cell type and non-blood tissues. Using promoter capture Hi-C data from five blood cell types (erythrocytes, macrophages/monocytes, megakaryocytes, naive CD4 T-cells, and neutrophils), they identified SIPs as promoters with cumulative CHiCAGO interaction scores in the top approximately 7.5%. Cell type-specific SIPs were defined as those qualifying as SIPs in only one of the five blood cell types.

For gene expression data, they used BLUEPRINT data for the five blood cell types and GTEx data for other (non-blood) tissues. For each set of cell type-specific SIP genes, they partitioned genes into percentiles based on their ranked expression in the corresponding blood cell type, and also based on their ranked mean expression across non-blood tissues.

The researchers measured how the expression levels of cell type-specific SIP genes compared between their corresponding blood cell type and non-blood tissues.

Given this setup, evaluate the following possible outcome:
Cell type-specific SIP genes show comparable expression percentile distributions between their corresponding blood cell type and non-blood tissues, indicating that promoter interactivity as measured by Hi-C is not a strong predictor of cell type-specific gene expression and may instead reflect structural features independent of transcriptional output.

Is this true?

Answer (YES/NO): NO